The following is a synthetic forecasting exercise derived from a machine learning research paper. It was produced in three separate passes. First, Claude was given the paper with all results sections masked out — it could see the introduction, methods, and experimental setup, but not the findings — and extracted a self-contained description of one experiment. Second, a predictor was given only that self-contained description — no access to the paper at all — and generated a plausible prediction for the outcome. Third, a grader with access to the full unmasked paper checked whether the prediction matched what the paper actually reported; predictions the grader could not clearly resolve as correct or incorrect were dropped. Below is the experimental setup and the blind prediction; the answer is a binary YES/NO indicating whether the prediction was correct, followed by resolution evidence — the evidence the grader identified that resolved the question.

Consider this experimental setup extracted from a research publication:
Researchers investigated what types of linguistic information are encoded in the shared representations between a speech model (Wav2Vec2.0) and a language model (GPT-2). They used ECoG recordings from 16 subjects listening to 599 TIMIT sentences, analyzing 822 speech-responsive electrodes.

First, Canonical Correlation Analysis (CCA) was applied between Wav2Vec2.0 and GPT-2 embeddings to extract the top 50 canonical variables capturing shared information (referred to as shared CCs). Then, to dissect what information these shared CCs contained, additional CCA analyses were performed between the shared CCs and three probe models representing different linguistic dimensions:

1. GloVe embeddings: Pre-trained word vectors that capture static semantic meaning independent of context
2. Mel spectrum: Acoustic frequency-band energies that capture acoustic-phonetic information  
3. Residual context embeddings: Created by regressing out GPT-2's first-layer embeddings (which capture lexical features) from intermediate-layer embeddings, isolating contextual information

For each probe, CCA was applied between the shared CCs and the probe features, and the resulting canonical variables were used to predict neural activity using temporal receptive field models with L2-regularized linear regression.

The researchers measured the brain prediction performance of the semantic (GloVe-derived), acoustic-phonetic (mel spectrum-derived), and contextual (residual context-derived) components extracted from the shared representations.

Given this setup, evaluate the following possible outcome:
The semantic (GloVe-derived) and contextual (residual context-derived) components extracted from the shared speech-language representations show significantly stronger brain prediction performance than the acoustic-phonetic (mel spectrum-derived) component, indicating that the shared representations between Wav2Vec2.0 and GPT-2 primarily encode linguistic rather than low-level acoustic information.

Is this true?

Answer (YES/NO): NO